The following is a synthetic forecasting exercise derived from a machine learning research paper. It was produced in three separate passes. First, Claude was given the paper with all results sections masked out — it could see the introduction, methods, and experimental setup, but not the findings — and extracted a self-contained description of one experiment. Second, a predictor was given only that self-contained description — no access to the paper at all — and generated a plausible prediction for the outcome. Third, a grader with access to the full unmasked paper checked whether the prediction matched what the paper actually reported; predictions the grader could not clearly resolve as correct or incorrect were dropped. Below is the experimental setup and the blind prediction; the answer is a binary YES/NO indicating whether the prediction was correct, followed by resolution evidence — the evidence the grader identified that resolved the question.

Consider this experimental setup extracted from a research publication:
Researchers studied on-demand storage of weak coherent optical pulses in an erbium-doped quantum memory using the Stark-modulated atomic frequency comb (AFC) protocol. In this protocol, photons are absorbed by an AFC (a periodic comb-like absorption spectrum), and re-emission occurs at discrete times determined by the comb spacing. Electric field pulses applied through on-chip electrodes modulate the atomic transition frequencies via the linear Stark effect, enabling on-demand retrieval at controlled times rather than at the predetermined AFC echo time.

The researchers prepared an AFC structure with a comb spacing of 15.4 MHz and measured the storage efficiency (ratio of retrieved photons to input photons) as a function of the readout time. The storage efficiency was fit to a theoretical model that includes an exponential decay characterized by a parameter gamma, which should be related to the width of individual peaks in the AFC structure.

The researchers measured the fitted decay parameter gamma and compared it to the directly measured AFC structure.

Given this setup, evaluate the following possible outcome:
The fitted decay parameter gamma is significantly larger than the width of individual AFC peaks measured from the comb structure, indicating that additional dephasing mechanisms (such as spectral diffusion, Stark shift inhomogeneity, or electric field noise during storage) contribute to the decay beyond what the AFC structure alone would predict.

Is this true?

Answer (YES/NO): NO